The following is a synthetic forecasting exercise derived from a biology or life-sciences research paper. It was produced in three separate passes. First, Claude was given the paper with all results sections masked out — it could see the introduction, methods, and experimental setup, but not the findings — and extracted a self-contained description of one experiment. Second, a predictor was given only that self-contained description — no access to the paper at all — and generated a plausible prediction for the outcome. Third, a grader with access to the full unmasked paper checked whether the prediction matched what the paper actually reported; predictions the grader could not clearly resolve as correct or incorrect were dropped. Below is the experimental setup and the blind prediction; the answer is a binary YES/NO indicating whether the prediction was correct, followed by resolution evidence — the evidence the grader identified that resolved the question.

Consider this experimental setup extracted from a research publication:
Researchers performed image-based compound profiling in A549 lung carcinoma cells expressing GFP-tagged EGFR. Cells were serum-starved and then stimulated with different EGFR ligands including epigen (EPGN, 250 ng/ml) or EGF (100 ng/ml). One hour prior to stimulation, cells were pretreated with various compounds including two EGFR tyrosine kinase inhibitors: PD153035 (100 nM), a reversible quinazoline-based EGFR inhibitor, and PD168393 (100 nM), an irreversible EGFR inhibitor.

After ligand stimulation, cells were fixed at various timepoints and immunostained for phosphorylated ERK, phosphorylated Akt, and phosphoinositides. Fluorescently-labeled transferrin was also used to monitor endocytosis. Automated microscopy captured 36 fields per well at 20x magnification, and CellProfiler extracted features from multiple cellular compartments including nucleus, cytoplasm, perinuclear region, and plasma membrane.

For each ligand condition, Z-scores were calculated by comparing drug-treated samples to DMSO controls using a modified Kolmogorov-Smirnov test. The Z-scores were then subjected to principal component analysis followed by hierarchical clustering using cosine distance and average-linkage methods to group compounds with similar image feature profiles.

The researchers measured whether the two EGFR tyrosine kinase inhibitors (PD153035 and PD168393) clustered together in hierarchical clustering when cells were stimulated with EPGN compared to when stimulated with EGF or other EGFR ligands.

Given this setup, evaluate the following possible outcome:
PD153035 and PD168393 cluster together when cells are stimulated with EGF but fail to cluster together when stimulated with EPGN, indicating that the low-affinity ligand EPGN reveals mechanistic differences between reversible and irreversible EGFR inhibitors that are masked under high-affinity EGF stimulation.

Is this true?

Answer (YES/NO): NO